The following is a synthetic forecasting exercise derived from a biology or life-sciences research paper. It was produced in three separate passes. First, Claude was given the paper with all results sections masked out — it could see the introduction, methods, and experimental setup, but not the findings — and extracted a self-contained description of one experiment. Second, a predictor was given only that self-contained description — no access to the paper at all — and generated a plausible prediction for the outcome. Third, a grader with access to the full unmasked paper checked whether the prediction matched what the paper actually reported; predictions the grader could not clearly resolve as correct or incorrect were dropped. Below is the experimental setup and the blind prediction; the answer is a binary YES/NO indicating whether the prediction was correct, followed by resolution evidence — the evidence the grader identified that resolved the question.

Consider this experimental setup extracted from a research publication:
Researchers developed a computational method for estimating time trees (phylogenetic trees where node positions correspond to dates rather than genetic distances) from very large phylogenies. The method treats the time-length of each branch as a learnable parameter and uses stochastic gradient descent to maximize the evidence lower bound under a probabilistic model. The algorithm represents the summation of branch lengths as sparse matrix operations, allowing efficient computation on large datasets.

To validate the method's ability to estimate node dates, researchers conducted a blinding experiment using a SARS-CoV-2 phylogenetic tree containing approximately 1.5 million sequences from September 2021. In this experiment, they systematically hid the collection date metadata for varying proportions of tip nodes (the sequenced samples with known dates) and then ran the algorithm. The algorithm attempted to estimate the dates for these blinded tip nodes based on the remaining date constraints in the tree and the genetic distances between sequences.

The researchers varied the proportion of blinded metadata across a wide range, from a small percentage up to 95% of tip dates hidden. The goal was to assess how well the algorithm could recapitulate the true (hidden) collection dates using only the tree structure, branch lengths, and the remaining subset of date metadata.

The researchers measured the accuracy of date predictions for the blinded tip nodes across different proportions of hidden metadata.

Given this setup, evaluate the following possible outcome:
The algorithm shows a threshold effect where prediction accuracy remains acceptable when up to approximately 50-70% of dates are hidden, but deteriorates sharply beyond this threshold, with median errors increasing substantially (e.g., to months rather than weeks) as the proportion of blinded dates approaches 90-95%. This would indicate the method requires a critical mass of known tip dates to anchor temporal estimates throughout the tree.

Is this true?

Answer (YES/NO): NO